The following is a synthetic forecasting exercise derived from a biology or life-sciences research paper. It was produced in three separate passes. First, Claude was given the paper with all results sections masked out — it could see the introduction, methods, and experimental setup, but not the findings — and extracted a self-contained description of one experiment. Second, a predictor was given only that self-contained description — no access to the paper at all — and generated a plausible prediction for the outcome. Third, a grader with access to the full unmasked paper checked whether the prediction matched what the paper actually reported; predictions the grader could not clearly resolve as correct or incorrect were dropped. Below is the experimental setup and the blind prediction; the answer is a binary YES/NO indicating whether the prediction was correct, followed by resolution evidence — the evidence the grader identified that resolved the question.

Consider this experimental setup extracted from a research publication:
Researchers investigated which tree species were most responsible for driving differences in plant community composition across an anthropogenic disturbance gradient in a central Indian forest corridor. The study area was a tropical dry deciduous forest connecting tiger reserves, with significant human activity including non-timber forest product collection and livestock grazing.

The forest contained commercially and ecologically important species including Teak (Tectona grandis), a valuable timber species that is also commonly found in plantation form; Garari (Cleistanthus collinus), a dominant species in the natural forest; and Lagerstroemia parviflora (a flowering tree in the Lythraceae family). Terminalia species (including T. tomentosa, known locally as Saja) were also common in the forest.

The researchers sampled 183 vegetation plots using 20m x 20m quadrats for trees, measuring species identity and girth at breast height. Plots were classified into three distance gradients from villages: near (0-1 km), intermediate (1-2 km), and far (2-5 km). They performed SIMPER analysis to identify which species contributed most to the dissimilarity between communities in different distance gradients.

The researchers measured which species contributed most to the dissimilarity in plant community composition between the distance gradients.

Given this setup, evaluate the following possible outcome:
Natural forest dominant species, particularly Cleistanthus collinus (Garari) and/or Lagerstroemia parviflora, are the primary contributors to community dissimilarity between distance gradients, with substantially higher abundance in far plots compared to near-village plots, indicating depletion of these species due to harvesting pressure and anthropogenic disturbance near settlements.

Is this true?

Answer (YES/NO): NO